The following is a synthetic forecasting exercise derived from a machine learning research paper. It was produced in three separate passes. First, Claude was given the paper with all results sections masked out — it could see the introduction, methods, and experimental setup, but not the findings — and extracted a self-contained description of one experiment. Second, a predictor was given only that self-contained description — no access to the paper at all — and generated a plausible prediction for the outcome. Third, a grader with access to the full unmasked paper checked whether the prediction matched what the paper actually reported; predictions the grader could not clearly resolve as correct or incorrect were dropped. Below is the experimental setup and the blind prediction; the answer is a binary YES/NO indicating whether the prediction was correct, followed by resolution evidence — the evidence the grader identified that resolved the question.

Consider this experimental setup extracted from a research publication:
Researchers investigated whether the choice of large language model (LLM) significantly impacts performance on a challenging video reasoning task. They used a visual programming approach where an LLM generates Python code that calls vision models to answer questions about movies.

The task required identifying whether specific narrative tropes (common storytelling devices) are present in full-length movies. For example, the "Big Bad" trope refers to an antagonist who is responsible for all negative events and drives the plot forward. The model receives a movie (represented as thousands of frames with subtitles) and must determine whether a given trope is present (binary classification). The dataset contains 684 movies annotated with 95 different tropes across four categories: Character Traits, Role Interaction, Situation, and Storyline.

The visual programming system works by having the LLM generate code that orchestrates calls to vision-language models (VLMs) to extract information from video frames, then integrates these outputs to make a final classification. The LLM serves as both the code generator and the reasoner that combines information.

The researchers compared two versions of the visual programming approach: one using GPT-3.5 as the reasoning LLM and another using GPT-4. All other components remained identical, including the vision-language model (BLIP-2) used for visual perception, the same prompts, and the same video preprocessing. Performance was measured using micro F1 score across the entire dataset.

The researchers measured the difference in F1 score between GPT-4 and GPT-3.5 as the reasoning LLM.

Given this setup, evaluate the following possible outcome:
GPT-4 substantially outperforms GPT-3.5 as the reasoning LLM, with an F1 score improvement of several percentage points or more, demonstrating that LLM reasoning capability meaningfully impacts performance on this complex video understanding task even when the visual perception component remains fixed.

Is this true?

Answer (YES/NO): NO